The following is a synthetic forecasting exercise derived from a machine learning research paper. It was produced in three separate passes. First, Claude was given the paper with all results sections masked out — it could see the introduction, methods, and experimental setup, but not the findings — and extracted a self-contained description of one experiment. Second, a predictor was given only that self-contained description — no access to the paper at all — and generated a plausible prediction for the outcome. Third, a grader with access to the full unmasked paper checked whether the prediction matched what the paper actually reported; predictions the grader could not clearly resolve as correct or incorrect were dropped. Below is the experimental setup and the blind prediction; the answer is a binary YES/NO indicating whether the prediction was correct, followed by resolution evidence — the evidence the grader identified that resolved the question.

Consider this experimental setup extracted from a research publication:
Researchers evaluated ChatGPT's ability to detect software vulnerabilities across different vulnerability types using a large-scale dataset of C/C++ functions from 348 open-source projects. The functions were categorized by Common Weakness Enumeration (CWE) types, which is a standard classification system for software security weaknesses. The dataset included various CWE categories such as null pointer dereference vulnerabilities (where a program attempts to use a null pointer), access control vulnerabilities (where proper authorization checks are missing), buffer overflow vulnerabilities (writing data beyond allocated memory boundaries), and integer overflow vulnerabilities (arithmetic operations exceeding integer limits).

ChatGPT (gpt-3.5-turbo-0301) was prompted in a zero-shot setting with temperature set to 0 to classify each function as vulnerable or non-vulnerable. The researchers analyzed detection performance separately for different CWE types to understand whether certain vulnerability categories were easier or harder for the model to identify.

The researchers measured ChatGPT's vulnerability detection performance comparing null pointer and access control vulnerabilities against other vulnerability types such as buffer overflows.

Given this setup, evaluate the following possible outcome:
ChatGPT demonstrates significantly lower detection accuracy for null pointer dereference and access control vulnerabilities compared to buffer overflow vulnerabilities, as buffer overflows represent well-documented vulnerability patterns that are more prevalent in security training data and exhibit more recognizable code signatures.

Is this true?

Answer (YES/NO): NO